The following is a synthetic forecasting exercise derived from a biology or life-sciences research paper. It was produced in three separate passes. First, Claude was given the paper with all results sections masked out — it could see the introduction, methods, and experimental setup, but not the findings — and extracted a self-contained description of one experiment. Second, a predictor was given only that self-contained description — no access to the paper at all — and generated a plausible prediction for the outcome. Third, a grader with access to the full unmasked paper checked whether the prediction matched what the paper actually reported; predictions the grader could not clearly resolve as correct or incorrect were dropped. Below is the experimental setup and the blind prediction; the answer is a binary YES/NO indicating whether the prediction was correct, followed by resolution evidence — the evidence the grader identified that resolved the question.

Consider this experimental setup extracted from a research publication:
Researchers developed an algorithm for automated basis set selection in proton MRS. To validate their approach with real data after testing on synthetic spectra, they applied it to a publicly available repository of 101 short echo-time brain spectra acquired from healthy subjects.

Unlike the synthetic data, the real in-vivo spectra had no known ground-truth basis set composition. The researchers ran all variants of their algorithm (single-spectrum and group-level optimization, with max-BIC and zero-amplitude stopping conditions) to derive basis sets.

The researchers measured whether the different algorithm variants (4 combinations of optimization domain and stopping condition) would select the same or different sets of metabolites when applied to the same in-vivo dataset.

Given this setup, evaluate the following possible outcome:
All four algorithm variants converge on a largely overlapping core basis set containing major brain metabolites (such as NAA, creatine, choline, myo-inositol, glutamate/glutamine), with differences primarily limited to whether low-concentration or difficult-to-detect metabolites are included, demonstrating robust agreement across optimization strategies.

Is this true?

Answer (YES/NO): YES